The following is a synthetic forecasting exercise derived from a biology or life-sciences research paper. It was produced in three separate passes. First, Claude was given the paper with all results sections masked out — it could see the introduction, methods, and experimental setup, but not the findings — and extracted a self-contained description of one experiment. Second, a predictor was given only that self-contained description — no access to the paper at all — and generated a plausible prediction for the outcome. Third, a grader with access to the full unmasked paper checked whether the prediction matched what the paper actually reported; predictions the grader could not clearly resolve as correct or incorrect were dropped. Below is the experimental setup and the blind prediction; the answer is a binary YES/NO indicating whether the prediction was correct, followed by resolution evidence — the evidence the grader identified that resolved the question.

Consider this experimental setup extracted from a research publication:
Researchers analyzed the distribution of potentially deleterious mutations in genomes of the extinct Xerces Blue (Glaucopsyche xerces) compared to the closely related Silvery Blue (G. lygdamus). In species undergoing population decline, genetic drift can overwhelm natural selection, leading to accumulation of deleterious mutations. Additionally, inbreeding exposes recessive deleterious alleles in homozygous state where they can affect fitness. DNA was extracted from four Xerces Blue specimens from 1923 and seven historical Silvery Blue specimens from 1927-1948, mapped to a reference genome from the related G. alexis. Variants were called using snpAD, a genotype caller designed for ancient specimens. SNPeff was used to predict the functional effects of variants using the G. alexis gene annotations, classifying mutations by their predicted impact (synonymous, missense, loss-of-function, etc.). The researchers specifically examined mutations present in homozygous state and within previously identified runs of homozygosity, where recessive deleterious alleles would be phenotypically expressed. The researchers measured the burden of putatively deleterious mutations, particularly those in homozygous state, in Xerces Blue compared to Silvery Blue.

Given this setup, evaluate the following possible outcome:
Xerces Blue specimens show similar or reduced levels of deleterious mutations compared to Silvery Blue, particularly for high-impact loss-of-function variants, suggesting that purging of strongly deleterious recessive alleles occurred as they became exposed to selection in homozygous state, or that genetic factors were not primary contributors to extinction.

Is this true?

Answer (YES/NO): NO